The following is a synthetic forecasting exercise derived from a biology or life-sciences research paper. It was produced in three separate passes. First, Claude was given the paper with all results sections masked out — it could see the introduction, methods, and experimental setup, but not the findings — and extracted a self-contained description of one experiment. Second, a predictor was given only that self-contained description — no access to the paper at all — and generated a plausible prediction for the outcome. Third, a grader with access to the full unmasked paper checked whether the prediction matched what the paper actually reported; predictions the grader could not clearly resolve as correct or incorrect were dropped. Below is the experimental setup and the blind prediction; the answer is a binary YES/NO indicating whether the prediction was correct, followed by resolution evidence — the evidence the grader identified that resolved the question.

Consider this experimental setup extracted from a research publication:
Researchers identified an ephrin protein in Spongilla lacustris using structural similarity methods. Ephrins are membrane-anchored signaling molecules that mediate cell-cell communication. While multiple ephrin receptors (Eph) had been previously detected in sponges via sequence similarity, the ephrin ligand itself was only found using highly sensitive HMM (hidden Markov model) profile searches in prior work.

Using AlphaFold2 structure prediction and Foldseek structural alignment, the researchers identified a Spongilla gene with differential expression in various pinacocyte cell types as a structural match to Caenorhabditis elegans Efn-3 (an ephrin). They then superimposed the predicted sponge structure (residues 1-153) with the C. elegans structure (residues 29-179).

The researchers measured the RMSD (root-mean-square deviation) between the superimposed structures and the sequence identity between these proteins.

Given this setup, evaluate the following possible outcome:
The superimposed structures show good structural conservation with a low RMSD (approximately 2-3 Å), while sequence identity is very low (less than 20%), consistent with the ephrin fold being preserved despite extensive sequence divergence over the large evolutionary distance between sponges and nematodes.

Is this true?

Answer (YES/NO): NO